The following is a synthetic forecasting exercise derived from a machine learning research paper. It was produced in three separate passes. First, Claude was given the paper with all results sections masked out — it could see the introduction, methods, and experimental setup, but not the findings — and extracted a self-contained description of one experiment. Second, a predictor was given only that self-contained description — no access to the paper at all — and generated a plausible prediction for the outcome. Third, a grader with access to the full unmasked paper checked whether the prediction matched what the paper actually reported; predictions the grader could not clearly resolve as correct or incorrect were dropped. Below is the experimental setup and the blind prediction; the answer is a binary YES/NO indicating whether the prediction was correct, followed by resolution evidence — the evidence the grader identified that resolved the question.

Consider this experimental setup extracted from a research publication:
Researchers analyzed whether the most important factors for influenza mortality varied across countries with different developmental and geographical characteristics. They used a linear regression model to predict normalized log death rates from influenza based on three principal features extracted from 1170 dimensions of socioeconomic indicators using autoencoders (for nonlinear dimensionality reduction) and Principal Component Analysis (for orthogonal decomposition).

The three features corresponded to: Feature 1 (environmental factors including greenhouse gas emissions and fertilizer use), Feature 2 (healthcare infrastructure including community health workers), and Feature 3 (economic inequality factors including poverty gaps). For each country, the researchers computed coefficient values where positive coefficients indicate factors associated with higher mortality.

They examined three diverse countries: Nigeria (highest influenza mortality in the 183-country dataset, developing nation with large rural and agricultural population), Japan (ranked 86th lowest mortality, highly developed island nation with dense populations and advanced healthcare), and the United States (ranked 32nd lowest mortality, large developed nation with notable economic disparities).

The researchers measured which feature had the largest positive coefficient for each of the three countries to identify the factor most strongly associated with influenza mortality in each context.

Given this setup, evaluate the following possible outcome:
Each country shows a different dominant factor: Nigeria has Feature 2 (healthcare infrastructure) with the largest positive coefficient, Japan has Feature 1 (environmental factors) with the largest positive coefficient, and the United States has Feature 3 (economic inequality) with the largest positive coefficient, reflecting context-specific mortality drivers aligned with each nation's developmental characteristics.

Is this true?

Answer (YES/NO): NO